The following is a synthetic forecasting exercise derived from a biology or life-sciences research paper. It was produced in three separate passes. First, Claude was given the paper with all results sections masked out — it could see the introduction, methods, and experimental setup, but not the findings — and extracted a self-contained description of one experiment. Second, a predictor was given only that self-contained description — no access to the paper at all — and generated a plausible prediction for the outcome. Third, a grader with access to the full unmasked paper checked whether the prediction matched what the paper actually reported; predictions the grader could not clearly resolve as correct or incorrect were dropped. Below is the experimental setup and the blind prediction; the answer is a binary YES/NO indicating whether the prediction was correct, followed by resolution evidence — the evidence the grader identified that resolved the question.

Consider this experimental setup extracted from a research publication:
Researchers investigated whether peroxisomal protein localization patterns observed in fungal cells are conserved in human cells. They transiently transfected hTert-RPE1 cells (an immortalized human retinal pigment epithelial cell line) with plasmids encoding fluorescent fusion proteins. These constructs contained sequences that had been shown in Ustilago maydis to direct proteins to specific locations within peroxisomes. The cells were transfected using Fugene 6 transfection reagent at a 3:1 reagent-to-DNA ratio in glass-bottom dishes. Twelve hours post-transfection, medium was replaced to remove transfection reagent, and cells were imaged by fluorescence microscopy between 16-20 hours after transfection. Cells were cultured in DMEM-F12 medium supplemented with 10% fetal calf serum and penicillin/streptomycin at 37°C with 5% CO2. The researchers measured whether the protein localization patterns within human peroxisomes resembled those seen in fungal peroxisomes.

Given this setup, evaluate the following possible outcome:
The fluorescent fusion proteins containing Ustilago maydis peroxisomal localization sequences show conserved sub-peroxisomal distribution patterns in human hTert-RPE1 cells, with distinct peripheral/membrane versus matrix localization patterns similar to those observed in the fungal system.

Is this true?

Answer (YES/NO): NO